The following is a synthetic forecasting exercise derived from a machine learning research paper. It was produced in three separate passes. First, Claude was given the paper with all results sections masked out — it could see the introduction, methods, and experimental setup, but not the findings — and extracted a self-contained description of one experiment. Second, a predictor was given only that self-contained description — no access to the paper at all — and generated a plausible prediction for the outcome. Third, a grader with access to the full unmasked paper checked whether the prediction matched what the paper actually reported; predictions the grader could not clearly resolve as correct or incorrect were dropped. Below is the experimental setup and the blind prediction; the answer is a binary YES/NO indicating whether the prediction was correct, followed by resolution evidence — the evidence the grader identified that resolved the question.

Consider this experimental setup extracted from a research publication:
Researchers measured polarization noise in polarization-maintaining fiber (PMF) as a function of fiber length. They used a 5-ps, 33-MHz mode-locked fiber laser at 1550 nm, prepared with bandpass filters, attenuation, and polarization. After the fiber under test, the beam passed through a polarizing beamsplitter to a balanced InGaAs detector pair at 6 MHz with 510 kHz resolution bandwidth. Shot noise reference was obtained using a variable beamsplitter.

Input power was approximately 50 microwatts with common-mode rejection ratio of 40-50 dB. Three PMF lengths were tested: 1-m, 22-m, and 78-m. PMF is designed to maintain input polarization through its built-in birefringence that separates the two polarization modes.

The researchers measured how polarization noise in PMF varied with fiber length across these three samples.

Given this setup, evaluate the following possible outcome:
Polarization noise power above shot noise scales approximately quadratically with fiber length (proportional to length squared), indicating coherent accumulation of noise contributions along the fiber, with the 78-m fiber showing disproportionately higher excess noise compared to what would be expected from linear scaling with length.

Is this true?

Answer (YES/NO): NO